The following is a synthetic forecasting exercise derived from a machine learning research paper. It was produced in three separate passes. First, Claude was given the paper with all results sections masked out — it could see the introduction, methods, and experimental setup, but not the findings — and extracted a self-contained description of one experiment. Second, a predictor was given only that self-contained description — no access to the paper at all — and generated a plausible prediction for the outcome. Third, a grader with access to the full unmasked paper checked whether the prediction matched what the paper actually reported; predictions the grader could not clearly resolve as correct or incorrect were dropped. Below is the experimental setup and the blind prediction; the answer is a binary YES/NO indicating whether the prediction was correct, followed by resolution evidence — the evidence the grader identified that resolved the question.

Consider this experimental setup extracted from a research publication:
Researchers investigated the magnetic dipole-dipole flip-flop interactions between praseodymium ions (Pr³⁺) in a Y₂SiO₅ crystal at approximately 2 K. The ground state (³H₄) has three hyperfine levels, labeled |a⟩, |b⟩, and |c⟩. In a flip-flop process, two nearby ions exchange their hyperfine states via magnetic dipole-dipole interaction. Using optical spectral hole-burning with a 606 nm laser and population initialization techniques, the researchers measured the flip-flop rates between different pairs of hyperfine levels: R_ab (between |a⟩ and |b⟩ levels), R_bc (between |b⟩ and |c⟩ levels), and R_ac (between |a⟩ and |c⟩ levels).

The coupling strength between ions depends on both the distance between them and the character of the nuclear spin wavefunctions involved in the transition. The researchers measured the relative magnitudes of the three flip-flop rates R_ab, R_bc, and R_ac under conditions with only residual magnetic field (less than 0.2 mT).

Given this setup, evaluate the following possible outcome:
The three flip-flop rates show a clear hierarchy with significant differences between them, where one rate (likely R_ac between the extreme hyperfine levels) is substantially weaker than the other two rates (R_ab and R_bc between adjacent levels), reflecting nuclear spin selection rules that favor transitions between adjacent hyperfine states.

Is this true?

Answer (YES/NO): NO